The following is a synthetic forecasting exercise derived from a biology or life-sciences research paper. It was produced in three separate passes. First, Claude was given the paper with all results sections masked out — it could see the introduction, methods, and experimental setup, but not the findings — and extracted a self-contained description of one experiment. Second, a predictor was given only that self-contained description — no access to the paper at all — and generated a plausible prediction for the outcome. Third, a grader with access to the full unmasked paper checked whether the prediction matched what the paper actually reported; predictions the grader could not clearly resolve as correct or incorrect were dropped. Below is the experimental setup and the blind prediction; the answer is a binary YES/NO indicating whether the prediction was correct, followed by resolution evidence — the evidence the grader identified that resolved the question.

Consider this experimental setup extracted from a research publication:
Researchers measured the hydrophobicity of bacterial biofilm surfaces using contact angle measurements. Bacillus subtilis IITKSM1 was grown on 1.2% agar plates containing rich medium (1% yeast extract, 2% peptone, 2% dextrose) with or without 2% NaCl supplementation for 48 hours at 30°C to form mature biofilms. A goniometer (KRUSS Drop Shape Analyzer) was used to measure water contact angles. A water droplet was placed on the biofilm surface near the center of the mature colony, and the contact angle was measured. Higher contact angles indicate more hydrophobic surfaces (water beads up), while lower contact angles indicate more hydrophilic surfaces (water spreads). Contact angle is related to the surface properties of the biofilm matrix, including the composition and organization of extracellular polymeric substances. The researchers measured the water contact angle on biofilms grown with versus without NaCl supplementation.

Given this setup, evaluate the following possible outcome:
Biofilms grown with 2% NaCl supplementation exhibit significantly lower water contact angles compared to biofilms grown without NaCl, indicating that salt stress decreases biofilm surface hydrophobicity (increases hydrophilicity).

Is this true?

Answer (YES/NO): YES